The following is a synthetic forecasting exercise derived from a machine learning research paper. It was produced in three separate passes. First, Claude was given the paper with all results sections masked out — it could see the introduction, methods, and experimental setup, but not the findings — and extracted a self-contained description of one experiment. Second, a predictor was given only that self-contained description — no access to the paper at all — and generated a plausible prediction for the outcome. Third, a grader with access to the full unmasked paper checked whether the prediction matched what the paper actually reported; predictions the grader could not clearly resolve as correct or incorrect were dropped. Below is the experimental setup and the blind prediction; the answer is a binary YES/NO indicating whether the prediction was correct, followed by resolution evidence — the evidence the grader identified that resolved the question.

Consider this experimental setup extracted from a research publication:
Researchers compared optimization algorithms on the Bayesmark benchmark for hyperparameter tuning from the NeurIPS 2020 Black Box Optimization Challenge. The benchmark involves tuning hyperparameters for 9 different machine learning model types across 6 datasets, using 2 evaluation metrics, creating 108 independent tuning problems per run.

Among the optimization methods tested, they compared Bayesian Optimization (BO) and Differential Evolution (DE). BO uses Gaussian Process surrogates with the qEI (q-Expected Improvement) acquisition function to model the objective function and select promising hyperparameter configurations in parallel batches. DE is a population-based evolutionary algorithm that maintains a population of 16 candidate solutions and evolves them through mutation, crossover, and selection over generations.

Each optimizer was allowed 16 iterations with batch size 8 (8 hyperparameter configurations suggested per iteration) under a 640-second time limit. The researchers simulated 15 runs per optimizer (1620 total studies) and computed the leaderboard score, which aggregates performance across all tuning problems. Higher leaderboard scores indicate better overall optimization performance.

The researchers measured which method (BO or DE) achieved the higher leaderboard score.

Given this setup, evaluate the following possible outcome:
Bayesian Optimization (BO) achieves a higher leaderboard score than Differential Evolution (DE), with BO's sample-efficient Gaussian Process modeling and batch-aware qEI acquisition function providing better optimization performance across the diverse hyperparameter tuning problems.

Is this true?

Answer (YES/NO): NO